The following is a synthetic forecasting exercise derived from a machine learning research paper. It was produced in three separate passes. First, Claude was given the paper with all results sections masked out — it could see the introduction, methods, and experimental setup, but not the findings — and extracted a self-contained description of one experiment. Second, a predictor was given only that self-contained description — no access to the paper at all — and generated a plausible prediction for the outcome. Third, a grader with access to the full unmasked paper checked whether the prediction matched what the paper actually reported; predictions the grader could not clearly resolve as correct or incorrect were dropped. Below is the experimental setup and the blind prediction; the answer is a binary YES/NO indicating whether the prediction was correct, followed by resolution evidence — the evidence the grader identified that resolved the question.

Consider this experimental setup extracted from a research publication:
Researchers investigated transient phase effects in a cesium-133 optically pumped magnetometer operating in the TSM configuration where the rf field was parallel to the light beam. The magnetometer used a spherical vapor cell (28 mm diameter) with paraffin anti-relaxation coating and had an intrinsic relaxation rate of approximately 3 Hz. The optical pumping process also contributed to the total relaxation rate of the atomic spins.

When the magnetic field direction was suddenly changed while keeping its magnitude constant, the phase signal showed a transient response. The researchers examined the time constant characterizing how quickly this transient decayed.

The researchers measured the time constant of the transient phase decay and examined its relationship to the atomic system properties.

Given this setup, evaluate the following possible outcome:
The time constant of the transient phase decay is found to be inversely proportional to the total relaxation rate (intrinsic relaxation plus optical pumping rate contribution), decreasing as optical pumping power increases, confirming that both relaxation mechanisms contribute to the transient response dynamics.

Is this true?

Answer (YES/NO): YES